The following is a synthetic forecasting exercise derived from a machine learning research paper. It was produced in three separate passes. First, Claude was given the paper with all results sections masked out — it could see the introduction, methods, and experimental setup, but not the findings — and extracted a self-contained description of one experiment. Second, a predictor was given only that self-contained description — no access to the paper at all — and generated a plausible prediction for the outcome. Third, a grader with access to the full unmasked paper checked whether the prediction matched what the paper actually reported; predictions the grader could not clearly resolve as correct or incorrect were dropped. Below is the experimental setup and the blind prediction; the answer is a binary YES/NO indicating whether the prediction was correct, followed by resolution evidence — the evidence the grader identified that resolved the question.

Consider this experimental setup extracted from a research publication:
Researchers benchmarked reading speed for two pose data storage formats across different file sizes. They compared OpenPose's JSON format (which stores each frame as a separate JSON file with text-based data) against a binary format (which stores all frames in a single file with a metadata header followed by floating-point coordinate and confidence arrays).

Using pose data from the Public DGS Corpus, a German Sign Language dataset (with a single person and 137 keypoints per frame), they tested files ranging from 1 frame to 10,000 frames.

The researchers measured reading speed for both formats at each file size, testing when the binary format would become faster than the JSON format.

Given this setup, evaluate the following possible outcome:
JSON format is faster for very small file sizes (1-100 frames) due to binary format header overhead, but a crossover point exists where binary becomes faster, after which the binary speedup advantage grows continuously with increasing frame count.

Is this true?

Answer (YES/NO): NO